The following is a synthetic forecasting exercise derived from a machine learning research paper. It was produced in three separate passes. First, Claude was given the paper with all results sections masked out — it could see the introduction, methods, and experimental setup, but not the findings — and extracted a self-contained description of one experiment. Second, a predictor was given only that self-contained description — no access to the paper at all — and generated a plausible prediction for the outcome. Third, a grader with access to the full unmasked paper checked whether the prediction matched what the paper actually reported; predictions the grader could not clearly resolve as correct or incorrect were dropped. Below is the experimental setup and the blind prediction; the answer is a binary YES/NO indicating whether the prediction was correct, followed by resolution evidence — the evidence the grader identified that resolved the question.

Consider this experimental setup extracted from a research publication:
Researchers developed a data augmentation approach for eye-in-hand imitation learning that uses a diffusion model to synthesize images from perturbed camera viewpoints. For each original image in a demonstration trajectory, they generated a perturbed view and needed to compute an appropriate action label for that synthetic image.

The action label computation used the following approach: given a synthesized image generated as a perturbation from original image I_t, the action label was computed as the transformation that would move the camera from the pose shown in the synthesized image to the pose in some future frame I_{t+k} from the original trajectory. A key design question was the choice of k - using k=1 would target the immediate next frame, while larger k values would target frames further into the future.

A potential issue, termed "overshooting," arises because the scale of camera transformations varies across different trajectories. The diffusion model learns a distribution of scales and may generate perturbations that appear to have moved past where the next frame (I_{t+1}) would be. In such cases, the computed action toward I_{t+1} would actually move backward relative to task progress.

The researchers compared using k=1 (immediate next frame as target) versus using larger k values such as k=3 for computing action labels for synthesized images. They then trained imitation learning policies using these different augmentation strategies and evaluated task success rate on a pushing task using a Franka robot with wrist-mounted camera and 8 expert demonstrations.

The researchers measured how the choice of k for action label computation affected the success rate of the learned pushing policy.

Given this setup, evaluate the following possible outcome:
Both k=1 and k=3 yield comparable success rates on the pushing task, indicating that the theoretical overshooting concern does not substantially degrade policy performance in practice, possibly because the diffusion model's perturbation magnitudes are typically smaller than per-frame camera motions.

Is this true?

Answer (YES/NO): NO